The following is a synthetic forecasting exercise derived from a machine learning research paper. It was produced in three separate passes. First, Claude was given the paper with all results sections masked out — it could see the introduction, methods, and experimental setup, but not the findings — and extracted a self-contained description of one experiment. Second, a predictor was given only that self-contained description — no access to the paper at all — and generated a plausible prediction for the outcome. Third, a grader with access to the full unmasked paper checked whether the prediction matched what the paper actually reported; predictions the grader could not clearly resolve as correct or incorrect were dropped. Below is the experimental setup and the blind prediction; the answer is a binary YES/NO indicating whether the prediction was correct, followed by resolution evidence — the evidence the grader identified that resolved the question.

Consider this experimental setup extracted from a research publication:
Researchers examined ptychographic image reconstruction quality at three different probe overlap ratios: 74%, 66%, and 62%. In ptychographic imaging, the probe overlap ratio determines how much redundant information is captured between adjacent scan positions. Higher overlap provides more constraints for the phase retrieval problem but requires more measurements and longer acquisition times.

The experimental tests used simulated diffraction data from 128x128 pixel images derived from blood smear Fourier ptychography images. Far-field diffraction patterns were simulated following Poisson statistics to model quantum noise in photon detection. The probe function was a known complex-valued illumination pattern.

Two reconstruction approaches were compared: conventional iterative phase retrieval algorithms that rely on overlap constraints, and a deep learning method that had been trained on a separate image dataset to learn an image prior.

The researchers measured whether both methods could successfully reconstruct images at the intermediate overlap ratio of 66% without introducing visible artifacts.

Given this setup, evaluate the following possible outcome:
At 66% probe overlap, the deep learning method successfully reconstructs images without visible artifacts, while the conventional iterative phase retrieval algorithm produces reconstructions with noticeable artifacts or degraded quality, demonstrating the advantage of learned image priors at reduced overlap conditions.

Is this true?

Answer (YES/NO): NO